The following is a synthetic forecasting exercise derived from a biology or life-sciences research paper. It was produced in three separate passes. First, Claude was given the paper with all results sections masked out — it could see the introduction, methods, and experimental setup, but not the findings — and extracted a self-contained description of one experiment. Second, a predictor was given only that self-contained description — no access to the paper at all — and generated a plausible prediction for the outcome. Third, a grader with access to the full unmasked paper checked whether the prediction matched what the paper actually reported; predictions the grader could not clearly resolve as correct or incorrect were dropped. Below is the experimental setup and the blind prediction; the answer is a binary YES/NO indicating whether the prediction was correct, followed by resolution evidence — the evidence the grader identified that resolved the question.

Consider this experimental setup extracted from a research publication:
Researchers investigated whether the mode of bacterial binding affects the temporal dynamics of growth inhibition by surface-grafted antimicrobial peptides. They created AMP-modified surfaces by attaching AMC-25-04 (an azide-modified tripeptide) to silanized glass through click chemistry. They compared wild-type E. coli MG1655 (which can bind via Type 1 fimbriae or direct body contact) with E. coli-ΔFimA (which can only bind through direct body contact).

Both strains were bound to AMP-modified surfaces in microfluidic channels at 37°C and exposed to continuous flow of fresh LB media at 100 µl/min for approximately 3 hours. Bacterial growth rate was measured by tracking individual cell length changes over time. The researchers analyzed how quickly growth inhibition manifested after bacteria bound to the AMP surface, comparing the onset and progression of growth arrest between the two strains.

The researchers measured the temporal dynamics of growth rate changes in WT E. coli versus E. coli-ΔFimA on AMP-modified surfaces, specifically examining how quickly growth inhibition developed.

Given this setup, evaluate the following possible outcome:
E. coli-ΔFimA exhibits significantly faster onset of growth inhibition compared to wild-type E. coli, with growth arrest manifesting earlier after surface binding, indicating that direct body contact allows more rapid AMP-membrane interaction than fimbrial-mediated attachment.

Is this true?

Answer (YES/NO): NO